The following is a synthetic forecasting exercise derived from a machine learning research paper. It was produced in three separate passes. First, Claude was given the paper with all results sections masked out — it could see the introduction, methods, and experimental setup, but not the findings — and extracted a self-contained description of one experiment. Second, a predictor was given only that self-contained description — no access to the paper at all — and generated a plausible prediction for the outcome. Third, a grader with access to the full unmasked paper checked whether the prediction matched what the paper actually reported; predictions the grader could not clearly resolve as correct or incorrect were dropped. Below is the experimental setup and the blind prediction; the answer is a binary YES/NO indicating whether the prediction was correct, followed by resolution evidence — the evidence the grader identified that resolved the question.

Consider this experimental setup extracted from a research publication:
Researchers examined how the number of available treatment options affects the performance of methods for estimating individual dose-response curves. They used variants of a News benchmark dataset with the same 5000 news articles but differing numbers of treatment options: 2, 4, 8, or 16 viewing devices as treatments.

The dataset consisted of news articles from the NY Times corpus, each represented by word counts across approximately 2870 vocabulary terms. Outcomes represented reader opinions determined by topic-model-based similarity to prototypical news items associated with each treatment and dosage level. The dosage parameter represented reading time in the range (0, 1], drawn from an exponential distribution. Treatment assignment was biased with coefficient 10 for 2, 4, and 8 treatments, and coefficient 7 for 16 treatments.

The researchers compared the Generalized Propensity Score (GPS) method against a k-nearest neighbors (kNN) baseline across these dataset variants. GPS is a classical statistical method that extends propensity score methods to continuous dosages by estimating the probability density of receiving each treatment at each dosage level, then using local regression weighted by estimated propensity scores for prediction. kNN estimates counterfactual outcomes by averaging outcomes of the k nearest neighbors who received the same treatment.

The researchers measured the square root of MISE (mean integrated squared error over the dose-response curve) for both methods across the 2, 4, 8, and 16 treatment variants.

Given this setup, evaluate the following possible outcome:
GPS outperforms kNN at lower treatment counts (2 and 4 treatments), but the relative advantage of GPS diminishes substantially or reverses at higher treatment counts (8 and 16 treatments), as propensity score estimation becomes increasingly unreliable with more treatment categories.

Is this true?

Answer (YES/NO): NO